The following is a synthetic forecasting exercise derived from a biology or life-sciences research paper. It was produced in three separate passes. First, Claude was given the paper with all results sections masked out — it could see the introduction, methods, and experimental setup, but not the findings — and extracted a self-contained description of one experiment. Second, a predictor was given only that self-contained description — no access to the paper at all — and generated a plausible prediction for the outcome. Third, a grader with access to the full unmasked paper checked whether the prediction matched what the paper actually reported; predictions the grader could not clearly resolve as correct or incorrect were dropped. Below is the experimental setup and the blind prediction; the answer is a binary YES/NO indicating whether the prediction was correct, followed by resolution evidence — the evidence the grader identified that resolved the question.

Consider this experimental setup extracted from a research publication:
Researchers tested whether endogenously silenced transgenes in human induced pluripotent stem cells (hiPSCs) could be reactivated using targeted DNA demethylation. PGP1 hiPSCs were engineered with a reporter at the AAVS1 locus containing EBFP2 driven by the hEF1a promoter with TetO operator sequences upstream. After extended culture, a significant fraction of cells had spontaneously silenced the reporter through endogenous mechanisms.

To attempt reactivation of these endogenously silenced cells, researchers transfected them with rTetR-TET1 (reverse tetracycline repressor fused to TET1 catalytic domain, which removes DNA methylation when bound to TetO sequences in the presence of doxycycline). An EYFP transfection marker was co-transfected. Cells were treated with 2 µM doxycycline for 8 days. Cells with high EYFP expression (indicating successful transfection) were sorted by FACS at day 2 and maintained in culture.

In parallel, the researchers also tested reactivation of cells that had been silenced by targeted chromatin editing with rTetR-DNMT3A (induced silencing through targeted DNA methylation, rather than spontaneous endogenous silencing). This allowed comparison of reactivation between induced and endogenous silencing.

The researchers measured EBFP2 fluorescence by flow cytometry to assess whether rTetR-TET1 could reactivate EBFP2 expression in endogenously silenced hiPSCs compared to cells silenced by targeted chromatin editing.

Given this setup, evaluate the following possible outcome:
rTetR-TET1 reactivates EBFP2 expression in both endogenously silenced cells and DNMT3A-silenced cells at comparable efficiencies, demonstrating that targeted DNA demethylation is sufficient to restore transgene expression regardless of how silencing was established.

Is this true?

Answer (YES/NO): YES